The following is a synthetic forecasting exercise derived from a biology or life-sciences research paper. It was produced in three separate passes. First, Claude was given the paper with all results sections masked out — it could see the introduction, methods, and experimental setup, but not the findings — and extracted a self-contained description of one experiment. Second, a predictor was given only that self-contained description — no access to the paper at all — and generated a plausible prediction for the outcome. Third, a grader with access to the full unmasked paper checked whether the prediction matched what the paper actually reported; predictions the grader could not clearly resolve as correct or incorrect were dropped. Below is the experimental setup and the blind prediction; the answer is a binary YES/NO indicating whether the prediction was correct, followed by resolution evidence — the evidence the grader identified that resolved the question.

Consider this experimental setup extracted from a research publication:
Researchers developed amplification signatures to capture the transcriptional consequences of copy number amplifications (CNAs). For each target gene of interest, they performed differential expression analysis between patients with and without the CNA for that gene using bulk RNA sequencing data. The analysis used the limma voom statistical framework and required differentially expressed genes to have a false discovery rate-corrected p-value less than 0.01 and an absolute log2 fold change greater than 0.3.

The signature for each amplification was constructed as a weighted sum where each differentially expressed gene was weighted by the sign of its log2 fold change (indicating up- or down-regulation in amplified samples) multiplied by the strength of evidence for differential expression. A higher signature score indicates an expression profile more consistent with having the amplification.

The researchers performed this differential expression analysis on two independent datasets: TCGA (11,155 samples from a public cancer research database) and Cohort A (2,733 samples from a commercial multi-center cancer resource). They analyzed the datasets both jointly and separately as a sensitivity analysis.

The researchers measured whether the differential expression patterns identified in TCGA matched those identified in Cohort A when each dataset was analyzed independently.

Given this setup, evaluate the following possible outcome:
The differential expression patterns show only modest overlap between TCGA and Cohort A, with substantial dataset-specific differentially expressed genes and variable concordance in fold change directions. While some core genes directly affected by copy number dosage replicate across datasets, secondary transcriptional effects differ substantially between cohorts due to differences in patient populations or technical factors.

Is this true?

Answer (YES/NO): NO